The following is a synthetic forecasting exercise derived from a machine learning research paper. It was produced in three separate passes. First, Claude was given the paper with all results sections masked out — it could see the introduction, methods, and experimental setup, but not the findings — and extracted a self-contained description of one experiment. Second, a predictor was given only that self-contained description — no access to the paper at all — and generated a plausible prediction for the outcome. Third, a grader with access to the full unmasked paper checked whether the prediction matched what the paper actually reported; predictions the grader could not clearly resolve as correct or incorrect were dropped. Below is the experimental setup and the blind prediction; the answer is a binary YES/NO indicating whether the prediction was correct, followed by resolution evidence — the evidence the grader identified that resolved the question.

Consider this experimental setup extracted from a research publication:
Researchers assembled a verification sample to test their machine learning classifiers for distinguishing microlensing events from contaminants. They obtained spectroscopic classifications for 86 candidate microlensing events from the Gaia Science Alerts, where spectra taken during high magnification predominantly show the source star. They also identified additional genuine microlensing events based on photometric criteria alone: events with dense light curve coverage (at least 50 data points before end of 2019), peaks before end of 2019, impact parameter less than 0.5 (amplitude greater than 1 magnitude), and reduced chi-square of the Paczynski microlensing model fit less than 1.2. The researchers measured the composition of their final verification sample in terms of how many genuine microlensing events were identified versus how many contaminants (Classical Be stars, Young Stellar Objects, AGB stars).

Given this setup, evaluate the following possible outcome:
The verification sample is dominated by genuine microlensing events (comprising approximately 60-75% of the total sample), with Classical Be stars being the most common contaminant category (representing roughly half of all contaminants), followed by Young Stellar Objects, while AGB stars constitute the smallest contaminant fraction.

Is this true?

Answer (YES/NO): YES